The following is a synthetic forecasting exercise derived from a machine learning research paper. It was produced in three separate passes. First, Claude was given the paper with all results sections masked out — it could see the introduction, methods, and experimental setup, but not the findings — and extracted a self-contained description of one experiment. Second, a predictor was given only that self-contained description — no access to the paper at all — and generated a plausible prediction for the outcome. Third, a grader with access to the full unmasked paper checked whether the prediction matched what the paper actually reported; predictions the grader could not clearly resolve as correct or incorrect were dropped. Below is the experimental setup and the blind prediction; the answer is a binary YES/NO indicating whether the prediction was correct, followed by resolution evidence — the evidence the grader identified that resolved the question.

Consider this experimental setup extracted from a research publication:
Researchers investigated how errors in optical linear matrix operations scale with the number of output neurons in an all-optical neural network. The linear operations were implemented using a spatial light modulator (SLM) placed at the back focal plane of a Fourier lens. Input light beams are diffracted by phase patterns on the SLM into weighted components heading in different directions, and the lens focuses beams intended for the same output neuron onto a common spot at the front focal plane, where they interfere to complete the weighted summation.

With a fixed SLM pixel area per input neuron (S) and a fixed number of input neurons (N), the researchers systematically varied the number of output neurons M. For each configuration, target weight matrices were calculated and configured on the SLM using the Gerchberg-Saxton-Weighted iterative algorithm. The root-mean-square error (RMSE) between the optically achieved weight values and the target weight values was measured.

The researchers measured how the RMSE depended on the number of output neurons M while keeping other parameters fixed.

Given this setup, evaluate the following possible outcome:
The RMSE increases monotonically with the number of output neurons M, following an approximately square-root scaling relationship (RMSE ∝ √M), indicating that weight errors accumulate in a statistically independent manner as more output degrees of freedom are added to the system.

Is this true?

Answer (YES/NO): YES